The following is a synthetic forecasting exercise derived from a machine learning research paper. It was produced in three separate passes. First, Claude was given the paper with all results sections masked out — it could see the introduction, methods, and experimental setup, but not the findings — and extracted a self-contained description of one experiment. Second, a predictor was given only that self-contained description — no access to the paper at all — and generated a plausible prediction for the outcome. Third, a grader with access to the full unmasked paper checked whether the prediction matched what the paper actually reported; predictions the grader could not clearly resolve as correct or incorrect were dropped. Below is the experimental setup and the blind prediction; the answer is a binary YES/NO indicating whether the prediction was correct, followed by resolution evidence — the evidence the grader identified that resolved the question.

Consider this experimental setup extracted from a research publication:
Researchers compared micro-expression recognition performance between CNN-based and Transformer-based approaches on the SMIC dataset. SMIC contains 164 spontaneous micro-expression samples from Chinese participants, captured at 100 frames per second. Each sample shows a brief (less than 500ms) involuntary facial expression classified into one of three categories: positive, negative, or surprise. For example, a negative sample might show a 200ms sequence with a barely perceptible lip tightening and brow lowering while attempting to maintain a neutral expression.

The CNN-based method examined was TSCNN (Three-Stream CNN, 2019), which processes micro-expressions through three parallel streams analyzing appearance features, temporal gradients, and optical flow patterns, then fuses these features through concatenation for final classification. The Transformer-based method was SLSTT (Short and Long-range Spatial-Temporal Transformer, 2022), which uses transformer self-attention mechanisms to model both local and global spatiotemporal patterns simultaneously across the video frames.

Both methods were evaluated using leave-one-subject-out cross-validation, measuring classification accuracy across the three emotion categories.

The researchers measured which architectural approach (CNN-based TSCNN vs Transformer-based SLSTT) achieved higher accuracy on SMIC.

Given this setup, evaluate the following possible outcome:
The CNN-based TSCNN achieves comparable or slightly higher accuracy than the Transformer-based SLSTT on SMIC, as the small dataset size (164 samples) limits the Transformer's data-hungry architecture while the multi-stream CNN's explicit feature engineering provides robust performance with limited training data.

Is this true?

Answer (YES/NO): NO